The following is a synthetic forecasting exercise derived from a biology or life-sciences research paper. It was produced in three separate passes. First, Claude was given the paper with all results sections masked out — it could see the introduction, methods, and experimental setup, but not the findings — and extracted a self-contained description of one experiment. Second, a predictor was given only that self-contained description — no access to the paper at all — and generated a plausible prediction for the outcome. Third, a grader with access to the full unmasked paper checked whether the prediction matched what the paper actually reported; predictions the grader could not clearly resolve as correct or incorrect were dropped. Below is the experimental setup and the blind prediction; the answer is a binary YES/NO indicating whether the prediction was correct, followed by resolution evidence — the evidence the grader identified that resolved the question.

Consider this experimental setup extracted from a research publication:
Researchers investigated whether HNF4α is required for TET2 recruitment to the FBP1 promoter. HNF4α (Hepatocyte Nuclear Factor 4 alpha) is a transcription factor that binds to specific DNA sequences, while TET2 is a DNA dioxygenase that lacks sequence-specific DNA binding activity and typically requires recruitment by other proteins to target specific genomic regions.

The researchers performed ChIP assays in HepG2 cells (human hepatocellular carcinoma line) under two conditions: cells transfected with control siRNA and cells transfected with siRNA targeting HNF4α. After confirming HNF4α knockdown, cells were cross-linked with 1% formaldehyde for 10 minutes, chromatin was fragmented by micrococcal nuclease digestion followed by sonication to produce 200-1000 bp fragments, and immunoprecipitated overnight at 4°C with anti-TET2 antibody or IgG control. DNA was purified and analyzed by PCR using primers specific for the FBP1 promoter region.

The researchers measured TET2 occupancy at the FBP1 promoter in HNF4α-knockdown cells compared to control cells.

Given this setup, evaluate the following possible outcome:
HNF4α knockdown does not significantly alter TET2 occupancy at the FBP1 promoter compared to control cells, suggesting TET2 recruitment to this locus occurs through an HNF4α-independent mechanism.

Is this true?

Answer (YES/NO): NO